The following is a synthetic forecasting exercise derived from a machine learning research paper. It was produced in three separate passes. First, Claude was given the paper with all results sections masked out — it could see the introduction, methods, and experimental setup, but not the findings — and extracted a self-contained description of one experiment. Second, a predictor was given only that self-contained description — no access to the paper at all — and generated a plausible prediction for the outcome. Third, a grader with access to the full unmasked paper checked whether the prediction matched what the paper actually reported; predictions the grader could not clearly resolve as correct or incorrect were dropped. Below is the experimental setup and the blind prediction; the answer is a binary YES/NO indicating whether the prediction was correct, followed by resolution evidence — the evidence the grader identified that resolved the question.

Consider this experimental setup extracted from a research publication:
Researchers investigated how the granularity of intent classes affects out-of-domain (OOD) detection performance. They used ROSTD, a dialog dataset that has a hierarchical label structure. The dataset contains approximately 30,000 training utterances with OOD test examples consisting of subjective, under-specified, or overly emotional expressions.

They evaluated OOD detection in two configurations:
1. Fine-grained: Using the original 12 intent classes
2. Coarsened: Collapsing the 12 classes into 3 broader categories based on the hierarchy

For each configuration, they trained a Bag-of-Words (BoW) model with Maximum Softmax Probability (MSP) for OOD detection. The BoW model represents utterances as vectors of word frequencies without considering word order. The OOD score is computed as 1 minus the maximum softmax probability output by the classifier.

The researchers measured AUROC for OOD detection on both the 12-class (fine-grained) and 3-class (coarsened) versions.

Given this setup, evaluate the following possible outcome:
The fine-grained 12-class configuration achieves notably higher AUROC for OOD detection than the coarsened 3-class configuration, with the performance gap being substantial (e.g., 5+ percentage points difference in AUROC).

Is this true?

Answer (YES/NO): NO